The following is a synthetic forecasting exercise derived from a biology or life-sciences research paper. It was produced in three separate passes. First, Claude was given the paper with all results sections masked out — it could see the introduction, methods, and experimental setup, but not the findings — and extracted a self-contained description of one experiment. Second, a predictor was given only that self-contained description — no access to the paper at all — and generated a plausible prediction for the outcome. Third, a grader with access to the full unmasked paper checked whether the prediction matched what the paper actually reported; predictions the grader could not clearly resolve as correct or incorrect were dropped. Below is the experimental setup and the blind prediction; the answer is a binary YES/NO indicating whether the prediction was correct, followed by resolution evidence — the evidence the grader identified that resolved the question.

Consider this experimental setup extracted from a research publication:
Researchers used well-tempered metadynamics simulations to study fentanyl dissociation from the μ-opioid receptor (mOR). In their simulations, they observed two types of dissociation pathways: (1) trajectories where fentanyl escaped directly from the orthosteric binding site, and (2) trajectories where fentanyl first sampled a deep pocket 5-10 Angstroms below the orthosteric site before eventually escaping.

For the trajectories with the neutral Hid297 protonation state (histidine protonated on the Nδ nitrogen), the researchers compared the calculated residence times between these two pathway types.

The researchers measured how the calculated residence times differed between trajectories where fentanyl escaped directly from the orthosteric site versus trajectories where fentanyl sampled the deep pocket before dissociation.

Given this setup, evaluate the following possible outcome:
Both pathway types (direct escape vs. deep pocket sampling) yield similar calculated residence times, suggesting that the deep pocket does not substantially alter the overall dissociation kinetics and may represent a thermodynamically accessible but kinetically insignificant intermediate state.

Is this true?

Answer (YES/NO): NO